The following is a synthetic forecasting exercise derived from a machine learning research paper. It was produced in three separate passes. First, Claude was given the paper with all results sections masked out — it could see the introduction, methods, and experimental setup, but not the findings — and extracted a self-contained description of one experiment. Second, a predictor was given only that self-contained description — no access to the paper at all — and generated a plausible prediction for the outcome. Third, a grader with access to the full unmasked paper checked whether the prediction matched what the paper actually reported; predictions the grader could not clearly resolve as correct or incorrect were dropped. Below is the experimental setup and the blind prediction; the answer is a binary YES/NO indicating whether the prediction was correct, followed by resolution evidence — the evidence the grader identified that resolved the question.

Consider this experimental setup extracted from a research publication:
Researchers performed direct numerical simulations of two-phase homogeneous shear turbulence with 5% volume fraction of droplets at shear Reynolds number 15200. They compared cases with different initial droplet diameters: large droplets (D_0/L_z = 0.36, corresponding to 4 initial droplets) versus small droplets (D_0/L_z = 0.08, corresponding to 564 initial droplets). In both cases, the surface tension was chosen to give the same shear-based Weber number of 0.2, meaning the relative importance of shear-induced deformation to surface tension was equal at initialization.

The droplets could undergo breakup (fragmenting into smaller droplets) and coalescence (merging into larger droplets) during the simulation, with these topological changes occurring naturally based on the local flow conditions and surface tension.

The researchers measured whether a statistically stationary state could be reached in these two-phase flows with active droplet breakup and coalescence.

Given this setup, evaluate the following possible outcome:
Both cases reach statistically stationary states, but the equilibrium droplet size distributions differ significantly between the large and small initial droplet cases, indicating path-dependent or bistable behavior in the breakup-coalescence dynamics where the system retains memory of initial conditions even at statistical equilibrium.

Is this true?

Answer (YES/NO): NO